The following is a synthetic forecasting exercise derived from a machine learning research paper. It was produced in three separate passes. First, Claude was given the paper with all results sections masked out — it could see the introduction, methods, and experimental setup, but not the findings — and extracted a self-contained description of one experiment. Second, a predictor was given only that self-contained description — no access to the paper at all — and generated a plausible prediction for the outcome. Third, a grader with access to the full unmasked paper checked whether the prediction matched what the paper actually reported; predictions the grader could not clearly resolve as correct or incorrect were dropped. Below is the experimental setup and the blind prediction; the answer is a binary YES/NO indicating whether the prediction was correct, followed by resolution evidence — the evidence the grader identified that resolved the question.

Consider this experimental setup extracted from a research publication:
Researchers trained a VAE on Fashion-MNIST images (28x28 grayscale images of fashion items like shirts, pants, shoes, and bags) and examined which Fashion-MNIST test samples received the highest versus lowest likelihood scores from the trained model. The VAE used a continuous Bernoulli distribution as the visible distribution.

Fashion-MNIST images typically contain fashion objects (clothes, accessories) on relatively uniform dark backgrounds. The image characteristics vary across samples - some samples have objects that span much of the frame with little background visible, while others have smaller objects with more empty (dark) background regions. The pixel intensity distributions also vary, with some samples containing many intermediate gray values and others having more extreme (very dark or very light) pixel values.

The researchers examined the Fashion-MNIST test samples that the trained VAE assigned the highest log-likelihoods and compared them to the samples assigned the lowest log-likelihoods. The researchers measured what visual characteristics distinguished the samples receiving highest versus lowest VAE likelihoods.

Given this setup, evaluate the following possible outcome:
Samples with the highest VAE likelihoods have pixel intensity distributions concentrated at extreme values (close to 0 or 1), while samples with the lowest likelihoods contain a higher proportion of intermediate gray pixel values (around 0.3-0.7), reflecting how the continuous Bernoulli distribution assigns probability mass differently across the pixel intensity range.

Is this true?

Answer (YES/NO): YES